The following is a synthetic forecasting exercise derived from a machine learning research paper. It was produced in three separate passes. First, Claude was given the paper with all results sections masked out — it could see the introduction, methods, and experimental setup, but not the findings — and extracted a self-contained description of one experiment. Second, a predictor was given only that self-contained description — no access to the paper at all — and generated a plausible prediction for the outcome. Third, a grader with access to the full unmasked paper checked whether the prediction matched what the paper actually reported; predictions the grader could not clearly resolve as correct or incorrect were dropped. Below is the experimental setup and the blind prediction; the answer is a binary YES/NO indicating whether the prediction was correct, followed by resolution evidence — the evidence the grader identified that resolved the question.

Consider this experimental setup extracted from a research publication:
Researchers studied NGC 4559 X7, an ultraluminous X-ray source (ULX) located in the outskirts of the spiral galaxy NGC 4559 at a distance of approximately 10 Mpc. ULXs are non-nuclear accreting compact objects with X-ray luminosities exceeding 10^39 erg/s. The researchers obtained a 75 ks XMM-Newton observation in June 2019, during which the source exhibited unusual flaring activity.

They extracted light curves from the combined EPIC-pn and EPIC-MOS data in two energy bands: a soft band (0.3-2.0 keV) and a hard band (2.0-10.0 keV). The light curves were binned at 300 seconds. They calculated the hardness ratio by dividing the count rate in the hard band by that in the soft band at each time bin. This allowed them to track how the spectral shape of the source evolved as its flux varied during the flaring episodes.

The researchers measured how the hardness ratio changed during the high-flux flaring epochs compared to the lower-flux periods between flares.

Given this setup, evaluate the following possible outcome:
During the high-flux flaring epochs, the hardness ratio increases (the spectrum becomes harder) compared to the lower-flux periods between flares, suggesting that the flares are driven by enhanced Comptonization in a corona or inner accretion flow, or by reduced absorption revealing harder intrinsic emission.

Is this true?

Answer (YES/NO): YES